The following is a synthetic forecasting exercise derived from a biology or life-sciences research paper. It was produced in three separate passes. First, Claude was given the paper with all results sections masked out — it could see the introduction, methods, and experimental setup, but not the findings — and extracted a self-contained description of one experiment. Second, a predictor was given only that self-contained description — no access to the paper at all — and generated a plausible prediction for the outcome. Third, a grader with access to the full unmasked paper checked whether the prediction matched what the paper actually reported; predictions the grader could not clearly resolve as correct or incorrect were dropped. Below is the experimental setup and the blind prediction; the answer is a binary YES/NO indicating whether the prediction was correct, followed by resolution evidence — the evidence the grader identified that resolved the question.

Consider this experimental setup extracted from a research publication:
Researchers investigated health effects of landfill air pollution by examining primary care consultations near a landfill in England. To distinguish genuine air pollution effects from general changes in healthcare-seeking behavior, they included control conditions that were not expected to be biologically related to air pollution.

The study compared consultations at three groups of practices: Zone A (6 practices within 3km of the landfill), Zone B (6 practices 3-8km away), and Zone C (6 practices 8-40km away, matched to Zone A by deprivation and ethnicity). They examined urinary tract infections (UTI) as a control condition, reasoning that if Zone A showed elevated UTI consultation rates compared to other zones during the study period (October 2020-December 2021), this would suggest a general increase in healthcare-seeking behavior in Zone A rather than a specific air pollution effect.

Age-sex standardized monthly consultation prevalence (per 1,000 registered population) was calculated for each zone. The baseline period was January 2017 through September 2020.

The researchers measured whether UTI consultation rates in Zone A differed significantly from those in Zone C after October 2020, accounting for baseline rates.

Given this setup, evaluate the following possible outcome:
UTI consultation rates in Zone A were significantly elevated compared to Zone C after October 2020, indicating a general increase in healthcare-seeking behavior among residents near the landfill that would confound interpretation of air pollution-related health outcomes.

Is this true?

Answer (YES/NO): NO